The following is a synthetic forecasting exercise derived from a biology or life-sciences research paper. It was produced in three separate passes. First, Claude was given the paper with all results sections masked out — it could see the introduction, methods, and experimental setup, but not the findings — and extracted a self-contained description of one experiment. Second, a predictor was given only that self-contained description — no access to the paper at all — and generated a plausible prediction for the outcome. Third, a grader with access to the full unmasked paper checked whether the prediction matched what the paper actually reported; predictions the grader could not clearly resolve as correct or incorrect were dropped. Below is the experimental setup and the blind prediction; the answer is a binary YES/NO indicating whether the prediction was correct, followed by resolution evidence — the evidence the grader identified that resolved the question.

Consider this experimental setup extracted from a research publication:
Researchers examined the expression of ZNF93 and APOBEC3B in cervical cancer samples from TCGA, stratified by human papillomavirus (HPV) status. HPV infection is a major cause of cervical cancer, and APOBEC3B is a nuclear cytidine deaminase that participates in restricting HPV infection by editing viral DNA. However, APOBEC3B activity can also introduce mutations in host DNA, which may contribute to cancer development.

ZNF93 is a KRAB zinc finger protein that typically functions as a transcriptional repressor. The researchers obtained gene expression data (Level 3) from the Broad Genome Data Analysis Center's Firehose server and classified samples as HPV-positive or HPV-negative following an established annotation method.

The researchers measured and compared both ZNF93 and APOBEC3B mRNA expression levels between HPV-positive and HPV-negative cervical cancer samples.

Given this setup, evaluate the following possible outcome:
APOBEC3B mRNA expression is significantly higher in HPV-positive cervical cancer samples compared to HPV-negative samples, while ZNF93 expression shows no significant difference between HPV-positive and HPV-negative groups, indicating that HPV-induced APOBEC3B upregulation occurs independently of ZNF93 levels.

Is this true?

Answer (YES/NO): NO